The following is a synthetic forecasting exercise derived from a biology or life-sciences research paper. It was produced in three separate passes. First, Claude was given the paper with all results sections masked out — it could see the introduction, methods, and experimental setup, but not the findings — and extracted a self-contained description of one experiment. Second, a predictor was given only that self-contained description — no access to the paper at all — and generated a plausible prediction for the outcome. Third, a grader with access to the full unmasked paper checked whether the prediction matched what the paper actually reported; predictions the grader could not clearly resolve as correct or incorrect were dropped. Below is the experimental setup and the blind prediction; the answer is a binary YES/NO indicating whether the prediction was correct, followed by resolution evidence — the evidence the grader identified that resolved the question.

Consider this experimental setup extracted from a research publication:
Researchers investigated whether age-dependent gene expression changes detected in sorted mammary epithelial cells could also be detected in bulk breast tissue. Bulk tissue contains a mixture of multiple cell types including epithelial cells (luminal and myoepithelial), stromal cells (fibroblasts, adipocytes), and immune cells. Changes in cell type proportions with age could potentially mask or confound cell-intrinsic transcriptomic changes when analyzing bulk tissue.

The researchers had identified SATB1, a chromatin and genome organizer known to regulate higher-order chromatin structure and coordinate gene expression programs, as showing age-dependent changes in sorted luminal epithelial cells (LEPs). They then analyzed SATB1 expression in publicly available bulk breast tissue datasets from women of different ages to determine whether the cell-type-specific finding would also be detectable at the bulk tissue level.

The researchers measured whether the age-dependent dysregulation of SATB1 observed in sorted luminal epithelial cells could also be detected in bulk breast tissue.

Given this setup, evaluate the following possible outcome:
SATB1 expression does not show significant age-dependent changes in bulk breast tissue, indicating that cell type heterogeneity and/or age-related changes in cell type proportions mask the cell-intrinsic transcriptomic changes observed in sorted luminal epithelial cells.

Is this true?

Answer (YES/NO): NO